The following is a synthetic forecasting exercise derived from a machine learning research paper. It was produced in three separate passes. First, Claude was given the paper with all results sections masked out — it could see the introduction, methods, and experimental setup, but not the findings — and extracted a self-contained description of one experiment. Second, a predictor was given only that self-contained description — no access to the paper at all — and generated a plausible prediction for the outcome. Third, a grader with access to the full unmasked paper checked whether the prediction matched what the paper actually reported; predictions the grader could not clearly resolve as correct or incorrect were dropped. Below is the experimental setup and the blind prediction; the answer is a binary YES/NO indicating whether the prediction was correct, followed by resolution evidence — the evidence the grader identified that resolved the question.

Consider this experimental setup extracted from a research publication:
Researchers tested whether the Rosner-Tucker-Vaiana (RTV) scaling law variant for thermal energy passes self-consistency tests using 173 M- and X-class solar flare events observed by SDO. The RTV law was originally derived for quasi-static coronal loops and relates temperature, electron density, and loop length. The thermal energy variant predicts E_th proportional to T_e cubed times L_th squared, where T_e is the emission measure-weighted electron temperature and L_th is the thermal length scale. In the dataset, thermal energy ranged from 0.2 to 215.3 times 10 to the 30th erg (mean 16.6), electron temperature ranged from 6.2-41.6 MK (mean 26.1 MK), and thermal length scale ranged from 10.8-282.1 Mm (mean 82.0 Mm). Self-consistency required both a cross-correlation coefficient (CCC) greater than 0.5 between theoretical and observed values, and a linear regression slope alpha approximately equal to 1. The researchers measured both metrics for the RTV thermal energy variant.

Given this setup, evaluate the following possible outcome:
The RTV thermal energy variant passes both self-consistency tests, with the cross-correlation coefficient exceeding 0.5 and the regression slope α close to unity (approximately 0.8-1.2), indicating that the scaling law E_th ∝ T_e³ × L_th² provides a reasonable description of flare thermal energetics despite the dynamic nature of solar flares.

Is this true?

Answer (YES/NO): YES